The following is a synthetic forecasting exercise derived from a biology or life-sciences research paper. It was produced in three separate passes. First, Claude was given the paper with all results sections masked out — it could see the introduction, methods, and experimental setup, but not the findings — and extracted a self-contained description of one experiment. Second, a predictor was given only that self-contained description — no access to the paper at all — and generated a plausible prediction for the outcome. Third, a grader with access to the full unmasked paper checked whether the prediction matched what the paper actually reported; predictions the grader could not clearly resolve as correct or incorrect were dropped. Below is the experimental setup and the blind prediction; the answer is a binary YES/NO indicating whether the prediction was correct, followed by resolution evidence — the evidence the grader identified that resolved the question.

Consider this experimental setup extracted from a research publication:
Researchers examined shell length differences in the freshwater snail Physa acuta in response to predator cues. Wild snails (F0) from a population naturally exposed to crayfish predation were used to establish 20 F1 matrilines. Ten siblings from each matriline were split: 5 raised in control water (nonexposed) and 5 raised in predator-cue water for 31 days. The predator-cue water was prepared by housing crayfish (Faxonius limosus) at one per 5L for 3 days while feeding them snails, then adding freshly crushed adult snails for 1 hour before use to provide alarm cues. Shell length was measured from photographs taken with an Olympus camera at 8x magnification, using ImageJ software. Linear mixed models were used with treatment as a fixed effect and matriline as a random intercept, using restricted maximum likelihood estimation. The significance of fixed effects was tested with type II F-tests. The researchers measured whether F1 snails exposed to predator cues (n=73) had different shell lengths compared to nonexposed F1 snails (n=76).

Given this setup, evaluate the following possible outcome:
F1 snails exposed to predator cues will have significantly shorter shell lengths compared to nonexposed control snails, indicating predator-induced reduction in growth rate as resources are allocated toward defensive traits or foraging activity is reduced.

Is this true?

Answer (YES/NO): YES